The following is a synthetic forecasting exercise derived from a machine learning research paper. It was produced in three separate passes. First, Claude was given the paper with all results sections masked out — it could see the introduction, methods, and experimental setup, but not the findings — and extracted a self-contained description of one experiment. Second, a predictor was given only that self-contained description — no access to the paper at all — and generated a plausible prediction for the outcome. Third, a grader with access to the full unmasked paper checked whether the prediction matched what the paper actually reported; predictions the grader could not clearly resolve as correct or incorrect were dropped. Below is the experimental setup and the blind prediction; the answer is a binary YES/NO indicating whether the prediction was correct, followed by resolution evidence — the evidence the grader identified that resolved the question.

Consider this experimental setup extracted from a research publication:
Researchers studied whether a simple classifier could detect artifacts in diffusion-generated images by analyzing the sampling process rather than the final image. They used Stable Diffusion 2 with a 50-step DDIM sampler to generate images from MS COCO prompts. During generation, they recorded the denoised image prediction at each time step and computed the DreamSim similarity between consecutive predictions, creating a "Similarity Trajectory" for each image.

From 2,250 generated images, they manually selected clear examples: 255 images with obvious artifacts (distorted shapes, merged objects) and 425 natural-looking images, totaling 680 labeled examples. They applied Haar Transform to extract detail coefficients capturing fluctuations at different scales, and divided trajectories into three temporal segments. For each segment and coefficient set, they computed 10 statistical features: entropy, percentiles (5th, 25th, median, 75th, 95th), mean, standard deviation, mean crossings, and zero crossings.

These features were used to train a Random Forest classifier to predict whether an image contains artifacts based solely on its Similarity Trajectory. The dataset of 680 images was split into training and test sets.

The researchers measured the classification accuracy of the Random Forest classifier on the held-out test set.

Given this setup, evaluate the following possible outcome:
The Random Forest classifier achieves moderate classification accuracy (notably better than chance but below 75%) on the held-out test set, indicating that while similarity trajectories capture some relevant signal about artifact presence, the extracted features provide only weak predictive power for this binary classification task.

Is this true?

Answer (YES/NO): YES